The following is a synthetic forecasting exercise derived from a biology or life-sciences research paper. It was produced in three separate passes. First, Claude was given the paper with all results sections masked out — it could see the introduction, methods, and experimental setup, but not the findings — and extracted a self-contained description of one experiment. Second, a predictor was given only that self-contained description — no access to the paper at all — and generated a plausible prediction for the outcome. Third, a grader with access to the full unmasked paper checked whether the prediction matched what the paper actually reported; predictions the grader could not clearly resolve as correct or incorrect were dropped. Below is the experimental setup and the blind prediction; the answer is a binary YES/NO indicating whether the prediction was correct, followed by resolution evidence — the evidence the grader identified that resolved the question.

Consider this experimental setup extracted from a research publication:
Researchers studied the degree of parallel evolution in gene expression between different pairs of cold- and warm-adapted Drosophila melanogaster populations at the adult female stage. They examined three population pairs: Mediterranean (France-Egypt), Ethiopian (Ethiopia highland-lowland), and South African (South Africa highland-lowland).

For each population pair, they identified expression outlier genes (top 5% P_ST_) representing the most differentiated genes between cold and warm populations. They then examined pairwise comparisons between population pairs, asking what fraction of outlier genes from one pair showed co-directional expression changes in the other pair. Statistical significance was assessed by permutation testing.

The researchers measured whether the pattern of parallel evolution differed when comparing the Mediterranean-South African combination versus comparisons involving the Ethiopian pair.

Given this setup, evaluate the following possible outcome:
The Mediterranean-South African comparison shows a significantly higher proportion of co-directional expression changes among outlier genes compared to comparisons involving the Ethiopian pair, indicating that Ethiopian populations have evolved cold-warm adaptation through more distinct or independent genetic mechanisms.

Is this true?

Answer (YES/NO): NO